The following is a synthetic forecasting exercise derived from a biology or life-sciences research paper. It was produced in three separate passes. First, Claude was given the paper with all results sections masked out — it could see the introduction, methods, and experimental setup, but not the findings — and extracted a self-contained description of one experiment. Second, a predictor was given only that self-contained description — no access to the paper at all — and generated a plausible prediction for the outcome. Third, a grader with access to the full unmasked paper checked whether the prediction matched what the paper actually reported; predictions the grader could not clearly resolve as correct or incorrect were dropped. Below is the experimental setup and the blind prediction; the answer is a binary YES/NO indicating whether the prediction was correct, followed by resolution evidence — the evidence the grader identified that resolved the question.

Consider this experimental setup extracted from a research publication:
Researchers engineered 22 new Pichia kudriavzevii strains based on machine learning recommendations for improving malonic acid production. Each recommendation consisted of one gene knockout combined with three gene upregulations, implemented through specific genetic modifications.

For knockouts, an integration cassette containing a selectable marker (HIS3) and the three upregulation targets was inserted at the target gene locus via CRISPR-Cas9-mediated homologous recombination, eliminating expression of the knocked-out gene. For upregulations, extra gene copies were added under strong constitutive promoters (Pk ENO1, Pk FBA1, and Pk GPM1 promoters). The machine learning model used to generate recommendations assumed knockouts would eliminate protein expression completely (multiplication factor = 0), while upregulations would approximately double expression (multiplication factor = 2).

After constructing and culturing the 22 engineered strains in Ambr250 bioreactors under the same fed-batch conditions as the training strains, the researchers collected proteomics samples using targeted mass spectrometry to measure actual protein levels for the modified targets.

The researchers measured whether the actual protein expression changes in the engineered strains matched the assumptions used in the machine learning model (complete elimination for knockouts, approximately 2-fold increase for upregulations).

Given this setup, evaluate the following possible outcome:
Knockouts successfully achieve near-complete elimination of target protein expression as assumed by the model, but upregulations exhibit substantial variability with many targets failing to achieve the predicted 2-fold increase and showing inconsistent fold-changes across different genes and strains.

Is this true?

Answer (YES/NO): YES